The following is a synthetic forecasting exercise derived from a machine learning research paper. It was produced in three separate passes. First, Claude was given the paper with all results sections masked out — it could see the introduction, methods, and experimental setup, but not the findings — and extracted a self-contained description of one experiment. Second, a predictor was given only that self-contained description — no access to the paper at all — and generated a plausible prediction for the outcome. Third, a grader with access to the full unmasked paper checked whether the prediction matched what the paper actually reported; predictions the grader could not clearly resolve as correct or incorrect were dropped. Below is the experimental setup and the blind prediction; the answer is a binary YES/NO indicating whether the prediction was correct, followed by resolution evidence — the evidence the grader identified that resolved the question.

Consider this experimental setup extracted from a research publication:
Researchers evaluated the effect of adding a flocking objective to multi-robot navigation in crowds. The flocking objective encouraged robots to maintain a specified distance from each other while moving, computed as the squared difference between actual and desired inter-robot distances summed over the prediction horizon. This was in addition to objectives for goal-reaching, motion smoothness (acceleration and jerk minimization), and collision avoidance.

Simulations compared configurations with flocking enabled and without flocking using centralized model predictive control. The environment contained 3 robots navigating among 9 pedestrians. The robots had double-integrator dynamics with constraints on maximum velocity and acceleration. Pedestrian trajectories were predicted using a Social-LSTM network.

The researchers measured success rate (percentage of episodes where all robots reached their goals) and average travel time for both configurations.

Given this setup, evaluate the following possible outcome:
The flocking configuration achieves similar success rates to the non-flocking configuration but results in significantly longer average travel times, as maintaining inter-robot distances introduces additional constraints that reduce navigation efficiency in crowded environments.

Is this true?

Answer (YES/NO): NO